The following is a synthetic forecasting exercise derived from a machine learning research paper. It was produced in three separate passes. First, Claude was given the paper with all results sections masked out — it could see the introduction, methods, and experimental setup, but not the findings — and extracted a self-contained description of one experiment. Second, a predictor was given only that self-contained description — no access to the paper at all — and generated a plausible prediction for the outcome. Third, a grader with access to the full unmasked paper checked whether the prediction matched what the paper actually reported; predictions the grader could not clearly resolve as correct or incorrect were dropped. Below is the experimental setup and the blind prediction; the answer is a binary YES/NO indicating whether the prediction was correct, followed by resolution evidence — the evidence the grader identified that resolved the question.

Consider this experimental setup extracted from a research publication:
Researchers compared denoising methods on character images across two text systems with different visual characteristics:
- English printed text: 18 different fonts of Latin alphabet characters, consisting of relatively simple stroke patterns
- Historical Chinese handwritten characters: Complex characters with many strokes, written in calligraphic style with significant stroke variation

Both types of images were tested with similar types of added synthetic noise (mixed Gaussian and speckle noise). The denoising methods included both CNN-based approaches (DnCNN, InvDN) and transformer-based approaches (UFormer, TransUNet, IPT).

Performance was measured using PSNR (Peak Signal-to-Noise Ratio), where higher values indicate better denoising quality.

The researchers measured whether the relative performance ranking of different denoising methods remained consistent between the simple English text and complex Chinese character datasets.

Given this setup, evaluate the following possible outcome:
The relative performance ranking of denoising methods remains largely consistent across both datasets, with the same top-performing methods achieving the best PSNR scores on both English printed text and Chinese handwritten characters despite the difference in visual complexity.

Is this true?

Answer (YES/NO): NO